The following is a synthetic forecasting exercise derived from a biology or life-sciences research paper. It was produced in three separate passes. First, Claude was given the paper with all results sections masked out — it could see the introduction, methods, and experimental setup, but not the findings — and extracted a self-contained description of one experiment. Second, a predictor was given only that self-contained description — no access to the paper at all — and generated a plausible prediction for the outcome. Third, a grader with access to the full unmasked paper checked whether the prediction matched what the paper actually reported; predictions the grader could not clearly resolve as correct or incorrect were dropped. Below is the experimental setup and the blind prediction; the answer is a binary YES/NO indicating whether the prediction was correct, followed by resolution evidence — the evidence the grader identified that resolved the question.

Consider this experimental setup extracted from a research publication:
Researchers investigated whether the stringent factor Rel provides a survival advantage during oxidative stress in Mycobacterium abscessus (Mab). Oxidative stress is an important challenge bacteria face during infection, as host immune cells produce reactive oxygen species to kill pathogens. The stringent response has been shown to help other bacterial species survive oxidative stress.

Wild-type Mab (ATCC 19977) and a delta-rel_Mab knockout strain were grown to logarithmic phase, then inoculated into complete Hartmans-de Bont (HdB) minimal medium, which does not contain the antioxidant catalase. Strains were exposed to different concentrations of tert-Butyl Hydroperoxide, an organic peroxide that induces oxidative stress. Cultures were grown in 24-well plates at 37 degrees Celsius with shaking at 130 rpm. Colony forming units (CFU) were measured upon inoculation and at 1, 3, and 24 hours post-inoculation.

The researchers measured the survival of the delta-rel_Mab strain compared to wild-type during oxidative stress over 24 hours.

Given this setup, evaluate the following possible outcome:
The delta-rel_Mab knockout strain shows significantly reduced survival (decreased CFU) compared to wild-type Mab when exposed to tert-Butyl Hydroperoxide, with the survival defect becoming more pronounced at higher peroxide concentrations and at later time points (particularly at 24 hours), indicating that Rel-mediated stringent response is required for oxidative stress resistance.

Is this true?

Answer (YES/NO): NO